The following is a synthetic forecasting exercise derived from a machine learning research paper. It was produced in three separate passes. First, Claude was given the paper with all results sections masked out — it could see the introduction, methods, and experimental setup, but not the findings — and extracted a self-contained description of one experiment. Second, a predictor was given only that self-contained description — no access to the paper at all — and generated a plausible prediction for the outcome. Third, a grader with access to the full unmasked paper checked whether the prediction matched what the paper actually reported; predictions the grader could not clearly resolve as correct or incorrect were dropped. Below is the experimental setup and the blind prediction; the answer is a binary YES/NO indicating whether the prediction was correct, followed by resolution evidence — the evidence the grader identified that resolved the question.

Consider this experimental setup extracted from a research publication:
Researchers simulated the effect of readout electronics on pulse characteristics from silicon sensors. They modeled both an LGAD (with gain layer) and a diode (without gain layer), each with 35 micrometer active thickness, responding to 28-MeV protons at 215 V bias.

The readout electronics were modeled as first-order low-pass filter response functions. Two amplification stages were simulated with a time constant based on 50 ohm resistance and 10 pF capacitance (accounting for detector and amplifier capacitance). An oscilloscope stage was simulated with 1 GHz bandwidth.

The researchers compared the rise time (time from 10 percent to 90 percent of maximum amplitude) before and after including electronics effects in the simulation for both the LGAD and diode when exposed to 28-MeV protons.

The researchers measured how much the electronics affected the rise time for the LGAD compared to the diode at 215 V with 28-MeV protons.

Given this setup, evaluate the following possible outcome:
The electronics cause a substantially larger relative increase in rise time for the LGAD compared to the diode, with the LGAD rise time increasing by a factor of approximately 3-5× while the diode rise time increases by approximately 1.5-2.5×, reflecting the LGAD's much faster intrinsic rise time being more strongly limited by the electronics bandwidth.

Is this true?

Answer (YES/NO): NO